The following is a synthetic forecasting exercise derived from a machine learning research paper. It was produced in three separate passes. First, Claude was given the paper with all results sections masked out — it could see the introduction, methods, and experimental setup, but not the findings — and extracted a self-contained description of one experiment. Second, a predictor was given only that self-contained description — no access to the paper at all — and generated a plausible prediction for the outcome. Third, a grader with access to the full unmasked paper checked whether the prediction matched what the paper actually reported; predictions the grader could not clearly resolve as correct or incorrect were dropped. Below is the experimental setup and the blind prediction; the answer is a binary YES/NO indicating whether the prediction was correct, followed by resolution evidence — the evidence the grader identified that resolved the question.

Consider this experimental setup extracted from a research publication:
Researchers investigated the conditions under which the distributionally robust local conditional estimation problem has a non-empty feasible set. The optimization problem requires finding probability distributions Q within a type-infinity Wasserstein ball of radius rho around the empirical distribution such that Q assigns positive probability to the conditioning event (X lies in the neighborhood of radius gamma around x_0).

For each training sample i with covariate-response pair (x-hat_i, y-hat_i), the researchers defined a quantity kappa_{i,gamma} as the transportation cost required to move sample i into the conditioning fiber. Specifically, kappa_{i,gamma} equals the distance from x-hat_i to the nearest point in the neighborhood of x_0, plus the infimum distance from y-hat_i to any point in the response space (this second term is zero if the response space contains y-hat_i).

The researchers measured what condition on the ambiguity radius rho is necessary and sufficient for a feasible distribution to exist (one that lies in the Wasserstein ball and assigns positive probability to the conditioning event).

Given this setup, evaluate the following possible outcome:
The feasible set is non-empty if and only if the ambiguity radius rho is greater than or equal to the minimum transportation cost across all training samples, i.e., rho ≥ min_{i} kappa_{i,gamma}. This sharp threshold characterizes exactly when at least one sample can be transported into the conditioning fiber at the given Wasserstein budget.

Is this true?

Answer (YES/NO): YES